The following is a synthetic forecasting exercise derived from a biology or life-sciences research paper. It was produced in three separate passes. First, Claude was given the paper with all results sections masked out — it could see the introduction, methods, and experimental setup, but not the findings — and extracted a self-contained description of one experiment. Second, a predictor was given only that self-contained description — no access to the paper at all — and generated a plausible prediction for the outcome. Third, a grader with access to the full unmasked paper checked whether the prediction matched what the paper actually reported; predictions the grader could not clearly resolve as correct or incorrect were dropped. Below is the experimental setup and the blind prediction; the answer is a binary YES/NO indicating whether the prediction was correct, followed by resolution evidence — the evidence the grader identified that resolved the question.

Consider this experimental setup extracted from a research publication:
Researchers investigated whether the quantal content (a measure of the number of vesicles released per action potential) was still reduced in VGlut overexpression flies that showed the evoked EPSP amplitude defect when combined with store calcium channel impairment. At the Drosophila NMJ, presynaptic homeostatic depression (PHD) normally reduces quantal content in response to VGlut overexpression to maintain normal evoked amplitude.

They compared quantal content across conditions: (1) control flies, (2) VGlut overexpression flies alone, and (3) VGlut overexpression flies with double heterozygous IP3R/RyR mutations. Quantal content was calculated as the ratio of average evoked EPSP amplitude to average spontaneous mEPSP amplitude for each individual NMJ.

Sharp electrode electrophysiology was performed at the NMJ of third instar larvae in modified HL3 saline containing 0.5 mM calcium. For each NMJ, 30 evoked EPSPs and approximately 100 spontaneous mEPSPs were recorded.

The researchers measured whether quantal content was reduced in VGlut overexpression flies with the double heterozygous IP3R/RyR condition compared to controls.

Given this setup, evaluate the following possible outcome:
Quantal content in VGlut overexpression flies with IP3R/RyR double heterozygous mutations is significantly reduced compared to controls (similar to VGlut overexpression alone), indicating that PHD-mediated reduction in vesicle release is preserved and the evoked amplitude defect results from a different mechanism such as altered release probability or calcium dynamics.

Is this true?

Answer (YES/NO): YES